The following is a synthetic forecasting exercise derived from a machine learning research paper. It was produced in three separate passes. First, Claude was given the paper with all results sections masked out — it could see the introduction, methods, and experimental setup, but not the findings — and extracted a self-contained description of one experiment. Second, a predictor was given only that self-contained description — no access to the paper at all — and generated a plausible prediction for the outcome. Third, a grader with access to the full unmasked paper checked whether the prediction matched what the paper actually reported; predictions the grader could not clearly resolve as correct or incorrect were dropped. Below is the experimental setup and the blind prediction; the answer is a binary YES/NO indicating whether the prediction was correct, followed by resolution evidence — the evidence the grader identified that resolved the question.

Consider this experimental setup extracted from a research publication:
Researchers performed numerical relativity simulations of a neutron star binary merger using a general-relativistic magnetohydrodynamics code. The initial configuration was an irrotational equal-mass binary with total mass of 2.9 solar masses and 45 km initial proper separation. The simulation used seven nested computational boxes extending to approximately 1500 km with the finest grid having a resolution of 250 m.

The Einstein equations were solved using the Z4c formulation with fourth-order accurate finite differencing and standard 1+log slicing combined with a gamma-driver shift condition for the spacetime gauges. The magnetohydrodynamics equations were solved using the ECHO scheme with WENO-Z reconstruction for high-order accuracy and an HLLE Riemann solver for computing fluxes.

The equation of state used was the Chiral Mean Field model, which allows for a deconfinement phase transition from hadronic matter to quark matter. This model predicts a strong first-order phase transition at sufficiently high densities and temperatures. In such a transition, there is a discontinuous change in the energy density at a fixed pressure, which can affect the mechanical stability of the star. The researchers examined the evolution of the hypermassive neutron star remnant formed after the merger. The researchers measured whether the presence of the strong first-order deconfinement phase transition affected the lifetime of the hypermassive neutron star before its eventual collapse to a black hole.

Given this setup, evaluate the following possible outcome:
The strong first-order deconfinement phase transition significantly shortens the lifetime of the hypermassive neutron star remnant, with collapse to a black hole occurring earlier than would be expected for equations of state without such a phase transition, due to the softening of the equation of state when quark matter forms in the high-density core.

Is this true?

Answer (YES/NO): YES